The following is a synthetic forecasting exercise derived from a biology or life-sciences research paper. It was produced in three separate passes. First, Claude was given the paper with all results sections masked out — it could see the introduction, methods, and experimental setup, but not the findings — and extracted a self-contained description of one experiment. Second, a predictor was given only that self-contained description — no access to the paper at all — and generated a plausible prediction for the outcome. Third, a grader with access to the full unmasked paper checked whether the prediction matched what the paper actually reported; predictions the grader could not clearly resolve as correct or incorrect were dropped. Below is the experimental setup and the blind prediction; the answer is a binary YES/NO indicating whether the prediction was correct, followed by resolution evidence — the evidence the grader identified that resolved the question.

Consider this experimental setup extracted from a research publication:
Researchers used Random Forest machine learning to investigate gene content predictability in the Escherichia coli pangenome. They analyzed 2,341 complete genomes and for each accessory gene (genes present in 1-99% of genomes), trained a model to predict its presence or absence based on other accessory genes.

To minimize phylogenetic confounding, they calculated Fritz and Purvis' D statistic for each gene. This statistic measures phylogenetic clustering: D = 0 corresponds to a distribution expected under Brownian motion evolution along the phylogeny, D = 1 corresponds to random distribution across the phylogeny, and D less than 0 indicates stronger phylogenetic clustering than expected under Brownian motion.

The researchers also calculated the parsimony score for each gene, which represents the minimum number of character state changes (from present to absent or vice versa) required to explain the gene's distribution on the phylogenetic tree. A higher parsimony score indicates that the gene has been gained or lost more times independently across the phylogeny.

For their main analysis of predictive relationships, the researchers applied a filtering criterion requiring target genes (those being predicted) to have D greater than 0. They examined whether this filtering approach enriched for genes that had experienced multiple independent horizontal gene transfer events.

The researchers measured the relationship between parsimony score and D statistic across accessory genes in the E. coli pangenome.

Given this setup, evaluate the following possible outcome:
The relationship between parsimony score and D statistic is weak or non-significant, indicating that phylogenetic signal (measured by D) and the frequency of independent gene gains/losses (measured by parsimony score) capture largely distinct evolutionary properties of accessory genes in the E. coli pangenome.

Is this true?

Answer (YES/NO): NO